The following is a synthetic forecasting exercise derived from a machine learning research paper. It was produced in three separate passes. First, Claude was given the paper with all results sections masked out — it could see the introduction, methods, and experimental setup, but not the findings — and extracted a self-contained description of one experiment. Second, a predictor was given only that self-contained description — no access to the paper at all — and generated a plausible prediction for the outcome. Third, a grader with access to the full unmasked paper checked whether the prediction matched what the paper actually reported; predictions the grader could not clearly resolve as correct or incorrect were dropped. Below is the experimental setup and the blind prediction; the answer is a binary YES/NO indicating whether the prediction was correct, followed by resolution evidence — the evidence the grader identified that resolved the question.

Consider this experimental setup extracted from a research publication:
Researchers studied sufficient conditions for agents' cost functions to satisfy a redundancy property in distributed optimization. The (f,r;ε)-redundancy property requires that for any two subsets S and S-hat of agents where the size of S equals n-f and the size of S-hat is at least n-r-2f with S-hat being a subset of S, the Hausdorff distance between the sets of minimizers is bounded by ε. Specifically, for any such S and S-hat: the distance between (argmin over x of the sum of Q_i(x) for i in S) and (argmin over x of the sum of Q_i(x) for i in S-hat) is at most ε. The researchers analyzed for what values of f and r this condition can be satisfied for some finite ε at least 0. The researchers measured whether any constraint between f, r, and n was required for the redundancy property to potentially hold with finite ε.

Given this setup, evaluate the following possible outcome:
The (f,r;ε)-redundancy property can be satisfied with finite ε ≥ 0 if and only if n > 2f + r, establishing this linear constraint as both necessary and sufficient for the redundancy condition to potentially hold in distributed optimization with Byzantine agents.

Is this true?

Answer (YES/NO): NO